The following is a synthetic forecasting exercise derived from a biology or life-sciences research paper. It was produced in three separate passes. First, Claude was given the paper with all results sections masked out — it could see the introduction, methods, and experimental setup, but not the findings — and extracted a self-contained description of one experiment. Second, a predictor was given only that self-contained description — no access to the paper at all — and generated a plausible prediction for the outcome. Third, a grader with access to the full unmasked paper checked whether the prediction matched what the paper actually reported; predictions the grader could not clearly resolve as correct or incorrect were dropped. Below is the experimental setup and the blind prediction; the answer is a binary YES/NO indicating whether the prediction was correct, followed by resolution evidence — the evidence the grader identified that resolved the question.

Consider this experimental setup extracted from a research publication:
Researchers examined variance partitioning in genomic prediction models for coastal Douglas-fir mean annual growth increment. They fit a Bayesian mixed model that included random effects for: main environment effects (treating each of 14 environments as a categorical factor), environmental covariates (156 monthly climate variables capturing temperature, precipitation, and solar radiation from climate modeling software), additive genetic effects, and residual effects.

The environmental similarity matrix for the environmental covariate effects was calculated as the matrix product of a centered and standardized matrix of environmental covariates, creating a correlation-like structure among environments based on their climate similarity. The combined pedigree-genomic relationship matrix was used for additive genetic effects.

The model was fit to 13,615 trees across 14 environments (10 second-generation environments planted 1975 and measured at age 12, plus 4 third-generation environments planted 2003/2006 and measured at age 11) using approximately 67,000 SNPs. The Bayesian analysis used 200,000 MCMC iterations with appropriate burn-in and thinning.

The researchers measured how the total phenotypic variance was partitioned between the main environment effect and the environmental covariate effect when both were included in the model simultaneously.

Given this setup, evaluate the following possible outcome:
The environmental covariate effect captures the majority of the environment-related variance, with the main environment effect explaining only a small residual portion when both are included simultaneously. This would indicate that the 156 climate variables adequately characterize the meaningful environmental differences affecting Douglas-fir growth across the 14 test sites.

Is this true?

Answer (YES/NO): NO